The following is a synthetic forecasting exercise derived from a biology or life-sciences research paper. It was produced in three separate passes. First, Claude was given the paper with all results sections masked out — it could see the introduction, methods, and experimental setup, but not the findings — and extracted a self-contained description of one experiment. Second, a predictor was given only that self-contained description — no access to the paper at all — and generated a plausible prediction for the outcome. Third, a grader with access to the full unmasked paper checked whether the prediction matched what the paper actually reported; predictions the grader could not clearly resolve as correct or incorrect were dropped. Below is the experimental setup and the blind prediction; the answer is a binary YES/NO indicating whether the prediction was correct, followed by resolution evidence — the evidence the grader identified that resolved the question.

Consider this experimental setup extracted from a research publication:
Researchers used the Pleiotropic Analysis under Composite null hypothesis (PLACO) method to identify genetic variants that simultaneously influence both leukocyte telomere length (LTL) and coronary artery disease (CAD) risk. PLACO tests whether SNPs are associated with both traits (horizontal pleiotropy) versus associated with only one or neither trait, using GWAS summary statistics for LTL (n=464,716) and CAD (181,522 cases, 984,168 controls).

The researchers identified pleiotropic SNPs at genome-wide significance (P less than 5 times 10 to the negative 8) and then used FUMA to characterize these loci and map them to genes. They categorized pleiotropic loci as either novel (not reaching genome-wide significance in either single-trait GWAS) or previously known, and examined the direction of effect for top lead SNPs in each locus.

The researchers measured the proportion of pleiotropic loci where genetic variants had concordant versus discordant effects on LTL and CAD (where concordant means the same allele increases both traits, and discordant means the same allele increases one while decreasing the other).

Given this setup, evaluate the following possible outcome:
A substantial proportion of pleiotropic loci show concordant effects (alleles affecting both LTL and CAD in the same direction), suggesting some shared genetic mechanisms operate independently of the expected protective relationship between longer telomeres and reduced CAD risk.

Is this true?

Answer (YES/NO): YES